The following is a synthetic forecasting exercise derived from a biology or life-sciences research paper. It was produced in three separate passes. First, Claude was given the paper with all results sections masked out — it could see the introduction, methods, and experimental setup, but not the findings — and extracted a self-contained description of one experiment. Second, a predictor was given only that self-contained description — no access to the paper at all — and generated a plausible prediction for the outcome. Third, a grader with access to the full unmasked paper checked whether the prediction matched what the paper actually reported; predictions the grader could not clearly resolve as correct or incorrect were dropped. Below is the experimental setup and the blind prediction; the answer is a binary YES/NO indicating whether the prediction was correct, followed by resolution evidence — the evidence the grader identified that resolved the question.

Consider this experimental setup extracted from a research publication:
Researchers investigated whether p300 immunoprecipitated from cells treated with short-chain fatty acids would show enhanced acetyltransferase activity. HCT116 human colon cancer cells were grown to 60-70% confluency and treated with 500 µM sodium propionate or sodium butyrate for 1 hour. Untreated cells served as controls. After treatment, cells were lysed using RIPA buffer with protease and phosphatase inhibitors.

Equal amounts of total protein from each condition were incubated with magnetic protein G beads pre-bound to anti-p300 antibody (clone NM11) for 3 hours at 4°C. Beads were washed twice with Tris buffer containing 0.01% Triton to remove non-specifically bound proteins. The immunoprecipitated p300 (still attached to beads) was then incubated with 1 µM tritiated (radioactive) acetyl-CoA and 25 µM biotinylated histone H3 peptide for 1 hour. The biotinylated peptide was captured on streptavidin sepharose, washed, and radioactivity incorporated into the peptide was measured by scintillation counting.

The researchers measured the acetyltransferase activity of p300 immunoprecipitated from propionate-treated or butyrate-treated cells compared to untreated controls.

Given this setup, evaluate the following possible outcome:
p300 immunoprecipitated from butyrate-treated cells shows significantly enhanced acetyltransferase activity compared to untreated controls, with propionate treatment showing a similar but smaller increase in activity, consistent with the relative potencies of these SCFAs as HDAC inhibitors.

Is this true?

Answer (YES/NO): NO